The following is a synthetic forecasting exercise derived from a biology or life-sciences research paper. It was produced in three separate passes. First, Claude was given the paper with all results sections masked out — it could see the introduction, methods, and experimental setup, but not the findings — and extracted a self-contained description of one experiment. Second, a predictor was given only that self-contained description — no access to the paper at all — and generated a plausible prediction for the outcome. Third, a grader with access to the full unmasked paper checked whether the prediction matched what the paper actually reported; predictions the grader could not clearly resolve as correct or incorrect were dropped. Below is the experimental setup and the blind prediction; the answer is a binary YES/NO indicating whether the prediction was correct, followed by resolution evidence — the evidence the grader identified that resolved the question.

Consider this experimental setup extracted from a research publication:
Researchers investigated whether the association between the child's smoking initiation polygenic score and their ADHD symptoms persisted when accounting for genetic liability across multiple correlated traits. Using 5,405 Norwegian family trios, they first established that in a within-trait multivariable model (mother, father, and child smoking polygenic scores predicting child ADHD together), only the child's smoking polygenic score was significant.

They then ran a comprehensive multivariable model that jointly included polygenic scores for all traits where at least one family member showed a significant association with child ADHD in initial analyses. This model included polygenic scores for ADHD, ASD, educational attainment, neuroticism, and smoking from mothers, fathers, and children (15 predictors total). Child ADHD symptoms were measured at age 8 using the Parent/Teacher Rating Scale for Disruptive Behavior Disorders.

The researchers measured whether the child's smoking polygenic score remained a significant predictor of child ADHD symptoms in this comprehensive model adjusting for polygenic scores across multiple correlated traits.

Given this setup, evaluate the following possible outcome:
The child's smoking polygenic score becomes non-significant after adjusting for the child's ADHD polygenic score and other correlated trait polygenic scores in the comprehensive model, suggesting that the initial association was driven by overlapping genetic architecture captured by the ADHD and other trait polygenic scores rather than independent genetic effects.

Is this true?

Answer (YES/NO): YES